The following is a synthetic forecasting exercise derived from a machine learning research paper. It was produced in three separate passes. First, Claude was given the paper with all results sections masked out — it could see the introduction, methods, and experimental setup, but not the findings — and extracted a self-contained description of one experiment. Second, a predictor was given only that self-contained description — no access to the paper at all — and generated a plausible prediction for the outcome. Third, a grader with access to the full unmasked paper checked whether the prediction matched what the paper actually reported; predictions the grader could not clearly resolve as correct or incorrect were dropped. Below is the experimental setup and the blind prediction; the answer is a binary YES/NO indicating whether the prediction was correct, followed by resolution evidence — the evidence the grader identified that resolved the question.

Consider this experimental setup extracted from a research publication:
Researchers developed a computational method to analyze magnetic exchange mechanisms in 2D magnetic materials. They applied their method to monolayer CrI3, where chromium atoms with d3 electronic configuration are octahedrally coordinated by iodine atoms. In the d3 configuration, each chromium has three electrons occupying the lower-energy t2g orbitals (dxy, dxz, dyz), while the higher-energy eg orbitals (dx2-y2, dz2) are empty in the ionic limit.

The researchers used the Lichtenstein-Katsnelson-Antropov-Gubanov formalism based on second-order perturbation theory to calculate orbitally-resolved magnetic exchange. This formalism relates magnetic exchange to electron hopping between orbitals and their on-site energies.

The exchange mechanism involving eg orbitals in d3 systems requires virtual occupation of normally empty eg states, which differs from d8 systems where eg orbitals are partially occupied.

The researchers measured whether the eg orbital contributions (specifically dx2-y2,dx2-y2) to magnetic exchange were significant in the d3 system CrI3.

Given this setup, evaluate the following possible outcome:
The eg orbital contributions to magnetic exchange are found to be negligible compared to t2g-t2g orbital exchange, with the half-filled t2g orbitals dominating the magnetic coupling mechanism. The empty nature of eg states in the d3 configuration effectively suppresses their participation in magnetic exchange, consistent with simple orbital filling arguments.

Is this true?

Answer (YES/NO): NO